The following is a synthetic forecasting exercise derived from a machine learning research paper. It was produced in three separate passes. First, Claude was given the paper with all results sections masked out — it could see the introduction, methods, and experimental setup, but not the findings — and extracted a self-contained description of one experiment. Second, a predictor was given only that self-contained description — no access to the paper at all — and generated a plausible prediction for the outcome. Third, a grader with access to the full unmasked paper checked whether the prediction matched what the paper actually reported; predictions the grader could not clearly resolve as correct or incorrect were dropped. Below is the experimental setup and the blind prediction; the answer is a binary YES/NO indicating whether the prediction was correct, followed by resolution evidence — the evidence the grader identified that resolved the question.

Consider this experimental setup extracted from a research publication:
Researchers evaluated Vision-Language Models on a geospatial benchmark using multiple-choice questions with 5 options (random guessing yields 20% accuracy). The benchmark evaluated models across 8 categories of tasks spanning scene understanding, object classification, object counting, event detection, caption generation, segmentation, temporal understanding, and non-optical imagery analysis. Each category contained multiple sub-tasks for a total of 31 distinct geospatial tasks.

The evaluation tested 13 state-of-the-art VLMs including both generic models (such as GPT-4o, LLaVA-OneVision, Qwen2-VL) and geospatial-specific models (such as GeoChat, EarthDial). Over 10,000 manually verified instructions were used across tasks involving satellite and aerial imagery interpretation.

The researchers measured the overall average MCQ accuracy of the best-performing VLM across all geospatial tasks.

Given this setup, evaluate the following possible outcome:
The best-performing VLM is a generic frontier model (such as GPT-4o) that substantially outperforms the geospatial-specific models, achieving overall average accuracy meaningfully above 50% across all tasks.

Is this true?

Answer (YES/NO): NO